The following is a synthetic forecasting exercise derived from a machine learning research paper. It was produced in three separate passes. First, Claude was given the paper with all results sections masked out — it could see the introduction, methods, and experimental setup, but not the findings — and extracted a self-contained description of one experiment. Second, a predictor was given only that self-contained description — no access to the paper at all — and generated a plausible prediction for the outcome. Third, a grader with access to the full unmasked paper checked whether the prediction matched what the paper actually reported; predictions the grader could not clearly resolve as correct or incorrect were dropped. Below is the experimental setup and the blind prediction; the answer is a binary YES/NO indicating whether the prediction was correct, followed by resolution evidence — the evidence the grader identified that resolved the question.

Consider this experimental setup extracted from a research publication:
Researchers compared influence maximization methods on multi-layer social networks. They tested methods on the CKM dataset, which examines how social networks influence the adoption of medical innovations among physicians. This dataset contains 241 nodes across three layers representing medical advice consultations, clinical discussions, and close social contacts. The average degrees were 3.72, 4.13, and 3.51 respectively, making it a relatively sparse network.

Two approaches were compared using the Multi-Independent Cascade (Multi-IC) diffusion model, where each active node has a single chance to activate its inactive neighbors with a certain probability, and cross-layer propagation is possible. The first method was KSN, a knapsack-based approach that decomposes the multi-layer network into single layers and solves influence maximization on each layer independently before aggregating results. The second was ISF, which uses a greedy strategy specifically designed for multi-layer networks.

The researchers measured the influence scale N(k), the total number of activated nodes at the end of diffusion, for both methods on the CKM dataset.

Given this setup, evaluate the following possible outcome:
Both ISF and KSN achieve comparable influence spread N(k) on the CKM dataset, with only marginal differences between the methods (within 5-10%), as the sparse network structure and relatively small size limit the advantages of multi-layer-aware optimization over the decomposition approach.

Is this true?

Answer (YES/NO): NO